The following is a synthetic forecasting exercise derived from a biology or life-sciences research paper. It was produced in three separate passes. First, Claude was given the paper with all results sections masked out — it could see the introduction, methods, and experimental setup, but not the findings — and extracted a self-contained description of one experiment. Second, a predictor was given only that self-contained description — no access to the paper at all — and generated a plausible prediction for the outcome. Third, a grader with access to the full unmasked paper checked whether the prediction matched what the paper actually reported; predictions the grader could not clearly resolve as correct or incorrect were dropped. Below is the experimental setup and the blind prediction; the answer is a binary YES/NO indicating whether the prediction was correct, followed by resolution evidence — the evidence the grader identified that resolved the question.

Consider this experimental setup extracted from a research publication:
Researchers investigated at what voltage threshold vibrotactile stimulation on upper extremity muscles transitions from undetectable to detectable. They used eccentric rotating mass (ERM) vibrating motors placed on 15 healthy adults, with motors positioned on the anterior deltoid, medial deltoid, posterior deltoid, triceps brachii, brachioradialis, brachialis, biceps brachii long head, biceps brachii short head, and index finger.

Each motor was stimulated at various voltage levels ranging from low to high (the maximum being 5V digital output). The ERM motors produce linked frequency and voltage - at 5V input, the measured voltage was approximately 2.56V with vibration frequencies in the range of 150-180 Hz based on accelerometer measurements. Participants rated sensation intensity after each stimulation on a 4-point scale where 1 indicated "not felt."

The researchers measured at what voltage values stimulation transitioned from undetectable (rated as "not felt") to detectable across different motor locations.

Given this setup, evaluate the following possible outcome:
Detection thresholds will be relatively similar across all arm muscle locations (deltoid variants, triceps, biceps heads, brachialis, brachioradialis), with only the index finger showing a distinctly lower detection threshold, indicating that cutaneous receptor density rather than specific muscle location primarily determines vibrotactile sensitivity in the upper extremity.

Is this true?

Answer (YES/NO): NO